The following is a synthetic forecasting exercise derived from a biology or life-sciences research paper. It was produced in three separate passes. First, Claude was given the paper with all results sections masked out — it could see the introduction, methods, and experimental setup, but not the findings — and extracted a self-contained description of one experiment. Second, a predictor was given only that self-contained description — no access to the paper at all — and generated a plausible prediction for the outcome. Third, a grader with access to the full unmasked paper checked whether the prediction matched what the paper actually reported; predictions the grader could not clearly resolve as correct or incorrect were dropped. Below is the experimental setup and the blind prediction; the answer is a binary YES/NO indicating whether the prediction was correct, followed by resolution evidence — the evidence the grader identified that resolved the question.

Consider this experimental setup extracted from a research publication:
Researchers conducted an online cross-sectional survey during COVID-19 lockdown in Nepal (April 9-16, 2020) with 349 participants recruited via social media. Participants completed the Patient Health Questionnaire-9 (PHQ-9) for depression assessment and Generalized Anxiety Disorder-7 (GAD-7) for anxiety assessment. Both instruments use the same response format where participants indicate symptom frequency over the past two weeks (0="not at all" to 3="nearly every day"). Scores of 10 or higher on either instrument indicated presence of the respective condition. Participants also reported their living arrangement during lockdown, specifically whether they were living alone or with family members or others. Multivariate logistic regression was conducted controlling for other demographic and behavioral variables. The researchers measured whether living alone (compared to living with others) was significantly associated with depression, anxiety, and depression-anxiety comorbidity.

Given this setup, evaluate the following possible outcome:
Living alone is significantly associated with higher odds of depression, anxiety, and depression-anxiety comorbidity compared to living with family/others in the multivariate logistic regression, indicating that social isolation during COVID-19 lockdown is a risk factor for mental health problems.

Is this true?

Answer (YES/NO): YES